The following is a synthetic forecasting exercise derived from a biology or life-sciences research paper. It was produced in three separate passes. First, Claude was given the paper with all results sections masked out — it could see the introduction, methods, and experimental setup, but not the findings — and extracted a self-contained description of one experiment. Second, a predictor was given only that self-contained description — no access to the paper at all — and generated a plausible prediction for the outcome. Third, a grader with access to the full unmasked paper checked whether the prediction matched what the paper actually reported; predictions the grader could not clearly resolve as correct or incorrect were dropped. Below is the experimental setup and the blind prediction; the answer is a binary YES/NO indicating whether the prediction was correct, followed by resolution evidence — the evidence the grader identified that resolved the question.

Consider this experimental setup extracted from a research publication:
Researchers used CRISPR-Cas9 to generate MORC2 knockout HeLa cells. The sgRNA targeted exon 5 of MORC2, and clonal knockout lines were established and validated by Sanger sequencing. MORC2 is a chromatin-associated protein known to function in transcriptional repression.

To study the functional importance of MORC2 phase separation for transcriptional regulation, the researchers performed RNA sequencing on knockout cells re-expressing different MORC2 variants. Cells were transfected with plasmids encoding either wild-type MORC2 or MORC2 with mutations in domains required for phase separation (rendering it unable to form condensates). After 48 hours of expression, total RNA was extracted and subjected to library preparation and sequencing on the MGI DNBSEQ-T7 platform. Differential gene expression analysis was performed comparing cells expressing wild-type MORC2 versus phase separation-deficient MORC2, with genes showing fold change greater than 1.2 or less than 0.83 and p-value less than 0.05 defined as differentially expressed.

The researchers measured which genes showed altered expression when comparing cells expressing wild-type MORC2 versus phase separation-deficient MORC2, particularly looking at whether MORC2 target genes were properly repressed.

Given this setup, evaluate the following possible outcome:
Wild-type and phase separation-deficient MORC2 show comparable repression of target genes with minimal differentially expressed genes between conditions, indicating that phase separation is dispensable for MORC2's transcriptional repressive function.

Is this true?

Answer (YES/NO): NO